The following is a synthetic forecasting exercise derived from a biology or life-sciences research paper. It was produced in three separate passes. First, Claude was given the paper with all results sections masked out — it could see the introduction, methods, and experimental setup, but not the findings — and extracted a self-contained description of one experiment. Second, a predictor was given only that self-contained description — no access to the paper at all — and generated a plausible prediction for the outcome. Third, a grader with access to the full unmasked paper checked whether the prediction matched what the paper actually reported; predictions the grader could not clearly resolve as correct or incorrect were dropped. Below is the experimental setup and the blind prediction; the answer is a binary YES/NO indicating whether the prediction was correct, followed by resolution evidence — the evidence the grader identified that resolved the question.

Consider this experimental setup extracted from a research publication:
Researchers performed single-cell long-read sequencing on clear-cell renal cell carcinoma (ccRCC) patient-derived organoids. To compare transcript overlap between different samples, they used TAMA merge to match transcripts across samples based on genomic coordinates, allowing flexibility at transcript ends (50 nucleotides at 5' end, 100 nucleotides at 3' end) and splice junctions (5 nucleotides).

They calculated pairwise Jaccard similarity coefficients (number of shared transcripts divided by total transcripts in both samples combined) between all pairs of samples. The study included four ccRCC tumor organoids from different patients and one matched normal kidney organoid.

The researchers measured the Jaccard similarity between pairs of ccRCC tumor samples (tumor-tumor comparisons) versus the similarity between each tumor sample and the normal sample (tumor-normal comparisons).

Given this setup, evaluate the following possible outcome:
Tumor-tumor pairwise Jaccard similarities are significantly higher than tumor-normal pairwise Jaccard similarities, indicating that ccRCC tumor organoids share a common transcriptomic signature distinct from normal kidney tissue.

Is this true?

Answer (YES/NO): NO